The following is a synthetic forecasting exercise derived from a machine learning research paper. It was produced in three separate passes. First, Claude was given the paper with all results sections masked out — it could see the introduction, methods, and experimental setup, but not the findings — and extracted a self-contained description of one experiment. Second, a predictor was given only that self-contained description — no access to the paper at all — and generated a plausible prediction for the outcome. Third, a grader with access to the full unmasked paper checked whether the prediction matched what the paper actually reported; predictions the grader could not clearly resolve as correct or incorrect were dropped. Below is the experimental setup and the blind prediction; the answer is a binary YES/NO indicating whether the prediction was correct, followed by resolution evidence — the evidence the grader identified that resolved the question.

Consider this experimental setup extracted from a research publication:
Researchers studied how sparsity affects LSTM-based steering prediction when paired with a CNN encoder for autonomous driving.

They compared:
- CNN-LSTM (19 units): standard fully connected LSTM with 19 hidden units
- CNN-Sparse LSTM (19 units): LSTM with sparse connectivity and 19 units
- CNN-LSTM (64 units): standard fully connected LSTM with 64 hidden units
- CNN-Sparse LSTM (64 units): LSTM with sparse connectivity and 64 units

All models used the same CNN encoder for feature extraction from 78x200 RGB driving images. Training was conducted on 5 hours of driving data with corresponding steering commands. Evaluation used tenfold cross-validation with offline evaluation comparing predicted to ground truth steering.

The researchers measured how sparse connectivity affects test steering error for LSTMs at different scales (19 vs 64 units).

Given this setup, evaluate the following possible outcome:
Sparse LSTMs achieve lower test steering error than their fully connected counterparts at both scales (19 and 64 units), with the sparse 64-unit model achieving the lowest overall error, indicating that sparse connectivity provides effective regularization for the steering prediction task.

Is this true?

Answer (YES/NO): NO